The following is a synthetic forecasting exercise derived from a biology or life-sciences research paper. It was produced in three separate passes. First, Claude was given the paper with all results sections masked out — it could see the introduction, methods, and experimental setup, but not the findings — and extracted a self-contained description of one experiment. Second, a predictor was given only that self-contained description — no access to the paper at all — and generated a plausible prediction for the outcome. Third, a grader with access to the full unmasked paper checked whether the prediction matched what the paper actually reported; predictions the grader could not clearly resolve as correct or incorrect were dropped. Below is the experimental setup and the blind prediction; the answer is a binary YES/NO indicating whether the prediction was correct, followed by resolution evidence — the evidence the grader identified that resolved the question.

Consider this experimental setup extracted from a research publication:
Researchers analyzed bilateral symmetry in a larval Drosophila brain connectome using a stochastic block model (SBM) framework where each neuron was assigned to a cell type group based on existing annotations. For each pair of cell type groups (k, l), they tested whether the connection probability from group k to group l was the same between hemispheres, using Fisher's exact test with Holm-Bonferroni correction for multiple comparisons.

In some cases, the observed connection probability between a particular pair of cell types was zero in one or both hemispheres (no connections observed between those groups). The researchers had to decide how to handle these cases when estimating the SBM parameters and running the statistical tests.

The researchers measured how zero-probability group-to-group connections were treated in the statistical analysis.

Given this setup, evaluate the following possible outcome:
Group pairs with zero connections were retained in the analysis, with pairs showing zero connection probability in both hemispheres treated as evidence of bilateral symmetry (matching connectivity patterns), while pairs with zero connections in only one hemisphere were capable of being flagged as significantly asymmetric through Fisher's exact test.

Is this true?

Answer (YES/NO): NO